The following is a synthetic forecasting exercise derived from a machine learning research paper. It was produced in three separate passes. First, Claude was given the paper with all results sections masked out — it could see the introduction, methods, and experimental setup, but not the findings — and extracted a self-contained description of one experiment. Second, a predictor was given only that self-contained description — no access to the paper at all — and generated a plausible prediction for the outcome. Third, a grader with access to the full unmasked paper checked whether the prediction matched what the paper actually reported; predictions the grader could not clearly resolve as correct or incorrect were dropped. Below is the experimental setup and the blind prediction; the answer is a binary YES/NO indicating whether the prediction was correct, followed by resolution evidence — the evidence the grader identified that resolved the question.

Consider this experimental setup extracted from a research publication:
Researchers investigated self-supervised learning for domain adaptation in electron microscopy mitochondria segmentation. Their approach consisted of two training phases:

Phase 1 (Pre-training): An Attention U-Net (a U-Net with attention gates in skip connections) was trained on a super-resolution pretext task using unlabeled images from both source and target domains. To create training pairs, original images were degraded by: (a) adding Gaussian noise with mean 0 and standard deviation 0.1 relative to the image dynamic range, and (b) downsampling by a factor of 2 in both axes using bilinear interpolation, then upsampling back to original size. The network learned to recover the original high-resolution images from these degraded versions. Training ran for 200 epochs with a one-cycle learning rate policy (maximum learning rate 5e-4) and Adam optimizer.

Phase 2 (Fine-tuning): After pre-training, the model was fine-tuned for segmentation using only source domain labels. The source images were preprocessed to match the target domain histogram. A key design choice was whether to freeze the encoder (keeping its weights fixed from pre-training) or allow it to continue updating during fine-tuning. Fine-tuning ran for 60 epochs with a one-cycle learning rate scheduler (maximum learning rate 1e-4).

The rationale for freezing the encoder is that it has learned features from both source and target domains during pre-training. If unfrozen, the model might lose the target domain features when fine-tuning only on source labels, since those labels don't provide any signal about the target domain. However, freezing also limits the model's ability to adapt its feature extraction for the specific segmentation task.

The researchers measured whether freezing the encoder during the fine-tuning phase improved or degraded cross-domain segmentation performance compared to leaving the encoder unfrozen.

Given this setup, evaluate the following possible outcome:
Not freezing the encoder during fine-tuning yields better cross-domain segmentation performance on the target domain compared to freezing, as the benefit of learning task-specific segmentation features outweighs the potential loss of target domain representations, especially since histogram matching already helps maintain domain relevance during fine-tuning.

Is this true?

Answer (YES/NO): NO